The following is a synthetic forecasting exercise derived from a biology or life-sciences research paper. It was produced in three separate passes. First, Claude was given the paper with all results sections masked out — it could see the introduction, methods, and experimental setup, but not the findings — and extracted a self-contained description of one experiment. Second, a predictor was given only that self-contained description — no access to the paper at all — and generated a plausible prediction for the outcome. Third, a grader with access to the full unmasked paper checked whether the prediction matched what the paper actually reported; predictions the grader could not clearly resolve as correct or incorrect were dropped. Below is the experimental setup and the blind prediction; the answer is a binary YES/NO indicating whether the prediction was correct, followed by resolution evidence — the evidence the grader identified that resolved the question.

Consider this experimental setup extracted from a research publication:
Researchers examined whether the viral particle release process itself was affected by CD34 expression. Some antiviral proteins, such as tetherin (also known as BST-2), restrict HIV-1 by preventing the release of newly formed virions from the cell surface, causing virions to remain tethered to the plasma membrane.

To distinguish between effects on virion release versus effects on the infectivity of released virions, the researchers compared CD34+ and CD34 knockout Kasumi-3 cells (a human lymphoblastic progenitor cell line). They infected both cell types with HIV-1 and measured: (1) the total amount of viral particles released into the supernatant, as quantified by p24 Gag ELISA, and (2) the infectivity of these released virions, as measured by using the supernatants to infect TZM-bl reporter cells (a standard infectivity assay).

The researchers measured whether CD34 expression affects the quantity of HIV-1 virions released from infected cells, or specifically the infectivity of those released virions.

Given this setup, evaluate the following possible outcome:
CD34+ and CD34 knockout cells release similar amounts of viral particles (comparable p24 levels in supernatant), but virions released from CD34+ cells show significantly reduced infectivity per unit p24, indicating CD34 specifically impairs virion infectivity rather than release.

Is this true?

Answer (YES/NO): YES